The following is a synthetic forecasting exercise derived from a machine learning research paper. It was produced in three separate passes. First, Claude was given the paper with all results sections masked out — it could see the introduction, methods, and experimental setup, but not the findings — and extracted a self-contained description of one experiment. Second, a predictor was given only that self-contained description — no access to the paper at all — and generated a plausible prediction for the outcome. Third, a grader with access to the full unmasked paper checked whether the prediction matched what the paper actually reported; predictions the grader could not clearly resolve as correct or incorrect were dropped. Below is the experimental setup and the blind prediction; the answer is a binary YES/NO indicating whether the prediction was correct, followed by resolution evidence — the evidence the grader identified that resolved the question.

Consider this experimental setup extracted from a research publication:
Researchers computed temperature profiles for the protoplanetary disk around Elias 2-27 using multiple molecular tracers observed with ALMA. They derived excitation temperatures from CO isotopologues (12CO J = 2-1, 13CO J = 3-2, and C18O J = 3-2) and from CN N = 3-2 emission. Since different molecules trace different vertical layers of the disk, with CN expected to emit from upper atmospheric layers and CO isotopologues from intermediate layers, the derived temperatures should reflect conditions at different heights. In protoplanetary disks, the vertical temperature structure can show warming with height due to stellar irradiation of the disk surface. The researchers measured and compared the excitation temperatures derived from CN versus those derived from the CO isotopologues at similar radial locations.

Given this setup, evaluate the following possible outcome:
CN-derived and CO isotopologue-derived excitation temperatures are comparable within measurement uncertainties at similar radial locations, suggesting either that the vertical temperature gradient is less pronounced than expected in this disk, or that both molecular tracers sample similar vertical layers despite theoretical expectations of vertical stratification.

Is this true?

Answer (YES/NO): NO